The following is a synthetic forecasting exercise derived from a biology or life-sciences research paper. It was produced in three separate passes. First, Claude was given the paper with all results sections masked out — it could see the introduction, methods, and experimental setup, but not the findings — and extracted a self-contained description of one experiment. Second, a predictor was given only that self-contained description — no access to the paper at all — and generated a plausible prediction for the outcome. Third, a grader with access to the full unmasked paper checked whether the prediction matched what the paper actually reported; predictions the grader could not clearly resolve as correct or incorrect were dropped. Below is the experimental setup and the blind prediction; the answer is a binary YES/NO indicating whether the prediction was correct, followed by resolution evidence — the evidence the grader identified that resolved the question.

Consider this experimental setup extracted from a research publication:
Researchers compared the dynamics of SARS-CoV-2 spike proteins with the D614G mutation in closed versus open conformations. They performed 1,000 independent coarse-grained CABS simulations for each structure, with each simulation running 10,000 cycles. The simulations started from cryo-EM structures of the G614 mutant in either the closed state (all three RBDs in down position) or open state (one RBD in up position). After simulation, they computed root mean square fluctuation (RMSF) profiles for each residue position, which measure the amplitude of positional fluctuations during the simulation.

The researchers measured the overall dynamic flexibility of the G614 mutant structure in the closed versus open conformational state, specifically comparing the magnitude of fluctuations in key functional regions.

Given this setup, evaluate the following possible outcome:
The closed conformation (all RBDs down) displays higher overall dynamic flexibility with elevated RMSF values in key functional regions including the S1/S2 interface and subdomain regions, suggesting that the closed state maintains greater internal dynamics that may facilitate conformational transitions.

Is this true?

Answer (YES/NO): NO